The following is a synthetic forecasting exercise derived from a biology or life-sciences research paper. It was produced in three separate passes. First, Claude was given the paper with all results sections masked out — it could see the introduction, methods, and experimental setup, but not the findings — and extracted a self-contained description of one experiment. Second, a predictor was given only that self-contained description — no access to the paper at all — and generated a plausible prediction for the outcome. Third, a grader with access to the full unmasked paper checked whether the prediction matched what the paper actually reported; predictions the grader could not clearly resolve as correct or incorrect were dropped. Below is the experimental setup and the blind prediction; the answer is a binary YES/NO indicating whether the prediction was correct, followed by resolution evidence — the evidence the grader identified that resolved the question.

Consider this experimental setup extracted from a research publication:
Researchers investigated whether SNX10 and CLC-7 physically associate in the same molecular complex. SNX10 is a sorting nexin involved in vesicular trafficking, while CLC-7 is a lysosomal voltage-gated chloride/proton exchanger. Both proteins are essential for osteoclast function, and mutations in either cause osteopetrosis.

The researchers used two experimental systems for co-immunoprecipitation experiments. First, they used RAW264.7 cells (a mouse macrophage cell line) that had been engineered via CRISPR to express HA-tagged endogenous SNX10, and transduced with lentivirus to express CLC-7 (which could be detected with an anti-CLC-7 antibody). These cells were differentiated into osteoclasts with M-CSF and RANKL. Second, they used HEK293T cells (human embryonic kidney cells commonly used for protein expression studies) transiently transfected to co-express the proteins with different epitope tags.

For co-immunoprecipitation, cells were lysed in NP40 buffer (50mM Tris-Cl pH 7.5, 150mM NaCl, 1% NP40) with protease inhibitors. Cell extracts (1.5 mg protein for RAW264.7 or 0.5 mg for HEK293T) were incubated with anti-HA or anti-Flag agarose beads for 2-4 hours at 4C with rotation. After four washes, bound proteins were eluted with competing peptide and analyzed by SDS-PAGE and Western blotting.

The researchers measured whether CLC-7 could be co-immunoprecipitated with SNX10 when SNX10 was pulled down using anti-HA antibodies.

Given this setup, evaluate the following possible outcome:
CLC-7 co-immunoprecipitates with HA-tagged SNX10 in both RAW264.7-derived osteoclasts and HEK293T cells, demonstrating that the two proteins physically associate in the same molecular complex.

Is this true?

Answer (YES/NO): YES